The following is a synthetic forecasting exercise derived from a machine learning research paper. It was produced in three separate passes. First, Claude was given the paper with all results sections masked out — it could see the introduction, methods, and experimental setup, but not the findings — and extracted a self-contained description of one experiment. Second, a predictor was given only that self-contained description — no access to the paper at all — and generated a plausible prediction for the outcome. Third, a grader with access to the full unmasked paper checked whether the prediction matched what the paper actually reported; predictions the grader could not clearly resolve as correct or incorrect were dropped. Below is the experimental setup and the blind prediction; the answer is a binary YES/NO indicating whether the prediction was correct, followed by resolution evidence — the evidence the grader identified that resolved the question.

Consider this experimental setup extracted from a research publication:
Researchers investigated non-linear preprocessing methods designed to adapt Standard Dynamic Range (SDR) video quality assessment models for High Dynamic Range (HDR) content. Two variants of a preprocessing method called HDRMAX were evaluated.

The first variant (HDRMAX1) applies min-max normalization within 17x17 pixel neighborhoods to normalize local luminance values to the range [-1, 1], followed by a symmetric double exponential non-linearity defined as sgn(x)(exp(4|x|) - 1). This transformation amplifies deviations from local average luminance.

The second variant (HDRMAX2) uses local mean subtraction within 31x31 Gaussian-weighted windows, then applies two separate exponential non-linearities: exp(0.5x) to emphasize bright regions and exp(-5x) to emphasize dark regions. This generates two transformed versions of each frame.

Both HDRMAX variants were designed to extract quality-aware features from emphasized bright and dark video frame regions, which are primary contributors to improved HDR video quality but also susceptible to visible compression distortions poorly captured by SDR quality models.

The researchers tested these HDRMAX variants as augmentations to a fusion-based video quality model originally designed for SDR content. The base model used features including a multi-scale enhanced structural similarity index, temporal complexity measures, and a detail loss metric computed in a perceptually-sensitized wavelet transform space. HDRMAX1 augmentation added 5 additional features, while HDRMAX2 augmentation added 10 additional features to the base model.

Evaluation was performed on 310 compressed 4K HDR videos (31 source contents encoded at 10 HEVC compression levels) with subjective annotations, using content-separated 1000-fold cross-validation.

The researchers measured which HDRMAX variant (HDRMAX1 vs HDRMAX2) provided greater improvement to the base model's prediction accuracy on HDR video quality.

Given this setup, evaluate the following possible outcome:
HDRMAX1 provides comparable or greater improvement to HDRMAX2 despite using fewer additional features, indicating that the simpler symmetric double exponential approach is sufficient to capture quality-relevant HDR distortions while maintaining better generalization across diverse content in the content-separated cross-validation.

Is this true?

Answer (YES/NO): NO